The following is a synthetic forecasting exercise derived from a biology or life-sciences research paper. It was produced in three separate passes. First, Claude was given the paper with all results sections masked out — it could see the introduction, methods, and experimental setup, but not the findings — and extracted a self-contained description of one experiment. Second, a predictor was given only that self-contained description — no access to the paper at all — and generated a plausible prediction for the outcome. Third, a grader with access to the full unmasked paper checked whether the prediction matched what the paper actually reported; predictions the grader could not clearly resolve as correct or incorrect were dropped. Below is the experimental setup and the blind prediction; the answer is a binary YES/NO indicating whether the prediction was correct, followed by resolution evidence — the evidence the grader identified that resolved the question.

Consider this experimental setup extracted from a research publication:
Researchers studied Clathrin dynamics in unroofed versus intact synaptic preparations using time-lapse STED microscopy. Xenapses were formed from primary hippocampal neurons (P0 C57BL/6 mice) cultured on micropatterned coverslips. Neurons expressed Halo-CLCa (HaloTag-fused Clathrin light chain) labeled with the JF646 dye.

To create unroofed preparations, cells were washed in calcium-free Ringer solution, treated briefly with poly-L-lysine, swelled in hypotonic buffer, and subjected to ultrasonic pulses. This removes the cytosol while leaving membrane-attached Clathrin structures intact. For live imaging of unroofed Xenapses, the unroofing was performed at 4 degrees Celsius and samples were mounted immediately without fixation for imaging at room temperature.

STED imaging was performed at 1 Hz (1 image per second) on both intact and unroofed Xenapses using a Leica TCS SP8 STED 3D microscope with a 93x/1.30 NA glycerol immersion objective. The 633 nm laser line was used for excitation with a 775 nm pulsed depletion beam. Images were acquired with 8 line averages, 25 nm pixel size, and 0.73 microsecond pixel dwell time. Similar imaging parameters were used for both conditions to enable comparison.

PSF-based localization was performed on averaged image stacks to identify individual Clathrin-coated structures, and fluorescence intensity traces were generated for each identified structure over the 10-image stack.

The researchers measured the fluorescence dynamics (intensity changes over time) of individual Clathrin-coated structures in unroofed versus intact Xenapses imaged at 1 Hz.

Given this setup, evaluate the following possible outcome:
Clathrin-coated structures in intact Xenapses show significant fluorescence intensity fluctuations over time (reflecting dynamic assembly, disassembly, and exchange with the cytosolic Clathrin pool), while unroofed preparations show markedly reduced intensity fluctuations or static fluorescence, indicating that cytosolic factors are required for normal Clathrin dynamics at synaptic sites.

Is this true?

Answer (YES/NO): NO